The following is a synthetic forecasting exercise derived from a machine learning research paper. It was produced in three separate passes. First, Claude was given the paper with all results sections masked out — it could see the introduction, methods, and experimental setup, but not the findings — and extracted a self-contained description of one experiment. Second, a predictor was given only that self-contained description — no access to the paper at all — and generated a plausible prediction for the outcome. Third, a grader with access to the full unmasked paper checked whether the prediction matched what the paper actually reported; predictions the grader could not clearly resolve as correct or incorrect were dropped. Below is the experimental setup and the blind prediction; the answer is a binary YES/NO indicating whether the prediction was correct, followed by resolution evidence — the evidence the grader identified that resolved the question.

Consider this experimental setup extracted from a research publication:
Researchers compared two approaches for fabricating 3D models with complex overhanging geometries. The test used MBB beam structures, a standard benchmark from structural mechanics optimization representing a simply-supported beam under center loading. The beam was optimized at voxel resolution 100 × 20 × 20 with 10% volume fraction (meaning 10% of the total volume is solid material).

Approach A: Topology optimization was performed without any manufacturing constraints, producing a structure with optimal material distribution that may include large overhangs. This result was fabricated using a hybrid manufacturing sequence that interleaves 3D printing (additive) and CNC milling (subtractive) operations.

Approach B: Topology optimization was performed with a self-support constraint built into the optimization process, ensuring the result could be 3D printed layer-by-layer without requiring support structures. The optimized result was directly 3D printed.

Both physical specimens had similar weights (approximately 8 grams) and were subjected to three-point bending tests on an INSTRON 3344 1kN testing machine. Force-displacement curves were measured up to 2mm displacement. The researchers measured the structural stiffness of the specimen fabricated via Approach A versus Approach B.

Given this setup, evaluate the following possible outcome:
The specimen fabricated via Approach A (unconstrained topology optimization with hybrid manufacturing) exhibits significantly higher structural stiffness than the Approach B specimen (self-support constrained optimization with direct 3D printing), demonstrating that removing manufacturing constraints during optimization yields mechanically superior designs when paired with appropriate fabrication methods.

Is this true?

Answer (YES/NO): YES